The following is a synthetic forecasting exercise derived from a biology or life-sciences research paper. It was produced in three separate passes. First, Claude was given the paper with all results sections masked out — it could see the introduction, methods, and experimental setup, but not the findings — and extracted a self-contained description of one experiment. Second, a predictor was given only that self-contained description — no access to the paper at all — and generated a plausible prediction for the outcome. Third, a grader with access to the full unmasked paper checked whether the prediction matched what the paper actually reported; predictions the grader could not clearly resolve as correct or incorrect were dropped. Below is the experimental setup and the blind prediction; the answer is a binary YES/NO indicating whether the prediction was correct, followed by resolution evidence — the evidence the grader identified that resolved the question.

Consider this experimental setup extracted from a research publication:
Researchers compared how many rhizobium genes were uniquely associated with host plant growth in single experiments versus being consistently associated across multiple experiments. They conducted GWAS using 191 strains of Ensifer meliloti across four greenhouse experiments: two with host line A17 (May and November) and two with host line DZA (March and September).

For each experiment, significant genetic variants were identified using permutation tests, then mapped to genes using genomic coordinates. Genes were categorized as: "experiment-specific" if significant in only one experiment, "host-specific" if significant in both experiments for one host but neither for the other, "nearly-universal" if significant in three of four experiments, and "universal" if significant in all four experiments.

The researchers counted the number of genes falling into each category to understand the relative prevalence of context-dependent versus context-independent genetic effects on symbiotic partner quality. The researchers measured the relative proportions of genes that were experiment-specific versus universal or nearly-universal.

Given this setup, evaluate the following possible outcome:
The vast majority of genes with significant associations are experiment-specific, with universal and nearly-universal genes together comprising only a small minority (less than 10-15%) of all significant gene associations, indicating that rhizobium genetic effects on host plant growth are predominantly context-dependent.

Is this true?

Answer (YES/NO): YES